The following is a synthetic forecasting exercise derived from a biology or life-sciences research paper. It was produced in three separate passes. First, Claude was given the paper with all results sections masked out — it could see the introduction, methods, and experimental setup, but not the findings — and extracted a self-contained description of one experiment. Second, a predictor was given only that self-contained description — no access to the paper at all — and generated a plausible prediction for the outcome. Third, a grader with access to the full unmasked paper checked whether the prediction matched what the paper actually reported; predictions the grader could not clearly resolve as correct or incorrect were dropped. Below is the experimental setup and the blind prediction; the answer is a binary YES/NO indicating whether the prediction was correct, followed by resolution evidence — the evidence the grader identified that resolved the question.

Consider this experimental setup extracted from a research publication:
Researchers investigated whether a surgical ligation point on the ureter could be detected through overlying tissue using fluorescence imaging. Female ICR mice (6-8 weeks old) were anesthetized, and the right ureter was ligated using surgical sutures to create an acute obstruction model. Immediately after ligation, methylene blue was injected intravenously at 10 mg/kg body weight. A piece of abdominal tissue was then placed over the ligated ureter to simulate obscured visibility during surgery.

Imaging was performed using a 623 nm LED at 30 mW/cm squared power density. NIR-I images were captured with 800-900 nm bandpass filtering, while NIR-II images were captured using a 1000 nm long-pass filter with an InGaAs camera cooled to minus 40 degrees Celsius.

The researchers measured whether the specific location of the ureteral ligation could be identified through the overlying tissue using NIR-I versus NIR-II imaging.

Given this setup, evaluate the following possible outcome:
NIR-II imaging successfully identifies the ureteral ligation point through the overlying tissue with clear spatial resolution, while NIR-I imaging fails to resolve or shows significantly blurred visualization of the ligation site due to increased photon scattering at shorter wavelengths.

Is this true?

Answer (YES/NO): YES